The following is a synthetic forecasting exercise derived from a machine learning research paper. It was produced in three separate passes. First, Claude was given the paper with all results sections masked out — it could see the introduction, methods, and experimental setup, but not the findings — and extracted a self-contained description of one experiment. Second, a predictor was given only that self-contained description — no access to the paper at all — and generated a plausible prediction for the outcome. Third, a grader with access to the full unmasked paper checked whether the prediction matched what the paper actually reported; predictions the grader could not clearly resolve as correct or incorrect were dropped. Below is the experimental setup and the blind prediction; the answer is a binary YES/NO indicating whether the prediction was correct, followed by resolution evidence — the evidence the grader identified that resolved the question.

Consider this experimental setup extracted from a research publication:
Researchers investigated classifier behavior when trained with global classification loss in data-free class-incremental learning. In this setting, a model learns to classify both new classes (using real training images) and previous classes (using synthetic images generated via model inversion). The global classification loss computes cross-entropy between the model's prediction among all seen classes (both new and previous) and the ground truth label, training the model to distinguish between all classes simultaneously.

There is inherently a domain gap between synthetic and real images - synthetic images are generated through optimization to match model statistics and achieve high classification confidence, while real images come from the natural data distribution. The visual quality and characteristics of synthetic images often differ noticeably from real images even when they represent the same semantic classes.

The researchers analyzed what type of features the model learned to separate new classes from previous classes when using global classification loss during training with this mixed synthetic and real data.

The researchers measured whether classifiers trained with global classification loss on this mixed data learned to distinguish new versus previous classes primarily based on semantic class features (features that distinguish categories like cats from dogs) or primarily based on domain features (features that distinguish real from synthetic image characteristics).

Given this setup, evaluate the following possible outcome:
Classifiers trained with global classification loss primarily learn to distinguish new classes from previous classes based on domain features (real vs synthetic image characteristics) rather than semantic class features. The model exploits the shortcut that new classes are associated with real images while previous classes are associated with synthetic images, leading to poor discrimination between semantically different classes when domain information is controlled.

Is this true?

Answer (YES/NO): YES